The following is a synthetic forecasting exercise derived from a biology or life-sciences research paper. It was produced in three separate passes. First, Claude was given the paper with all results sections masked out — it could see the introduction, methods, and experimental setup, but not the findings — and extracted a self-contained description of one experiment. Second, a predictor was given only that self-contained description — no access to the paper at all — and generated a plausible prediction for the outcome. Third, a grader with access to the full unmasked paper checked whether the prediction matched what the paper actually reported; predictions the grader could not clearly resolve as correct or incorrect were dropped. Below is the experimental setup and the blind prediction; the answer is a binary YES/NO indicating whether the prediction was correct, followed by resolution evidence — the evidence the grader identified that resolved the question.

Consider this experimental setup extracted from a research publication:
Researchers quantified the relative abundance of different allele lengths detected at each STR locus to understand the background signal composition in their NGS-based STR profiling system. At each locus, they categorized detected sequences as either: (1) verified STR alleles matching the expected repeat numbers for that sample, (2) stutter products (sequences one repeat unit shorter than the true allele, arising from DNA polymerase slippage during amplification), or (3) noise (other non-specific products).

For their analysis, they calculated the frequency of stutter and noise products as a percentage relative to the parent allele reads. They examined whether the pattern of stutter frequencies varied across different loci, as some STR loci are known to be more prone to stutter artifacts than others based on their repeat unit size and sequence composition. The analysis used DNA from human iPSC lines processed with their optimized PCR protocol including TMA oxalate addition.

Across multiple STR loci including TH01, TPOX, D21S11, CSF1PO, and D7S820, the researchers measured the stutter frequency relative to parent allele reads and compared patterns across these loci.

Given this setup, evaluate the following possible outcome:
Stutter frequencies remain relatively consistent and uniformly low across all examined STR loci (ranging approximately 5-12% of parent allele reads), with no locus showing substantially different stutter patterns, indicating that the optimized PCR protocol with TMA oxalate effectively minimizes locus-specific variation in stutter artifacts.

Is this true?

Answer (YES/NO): NO